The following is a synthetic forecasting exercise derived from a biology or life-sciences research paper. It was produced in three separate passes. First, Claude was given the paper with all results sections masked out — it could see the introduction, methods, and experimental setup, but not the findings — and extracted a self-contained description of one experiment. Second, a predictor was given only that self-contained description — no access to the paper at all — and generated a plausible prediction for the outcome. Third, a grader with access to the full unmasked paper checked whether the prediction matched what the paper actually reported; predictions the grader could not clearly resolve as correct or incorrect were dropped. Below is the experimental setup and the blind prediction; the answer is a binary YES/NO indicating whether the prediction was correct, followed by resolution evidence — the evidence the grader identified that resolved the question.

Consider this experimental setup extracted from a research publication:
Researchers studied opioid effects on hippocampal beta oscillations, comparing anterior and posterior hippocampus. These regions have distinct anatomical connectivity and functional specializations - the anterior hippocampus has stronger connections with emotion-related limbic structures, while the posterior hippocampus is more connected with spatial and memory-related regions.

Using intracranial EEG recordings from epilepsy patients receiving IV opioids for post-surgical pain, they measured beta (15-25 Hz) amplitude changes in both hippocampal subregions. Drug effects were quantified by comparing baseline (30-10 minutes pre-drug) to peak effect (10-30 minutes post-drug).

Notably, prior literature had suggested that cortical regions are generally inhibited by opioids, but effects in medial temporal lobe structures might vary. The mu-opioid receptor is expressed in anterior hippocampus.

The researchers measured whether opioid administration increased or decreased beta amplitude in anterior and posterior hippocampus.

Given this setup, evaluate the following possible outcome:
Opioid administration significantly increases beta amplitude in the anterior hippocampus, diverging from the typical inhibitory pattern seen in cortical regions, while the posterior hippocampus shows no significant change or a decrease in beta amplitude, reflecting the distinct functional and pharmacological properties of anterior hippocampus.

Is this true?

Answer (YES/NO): NO